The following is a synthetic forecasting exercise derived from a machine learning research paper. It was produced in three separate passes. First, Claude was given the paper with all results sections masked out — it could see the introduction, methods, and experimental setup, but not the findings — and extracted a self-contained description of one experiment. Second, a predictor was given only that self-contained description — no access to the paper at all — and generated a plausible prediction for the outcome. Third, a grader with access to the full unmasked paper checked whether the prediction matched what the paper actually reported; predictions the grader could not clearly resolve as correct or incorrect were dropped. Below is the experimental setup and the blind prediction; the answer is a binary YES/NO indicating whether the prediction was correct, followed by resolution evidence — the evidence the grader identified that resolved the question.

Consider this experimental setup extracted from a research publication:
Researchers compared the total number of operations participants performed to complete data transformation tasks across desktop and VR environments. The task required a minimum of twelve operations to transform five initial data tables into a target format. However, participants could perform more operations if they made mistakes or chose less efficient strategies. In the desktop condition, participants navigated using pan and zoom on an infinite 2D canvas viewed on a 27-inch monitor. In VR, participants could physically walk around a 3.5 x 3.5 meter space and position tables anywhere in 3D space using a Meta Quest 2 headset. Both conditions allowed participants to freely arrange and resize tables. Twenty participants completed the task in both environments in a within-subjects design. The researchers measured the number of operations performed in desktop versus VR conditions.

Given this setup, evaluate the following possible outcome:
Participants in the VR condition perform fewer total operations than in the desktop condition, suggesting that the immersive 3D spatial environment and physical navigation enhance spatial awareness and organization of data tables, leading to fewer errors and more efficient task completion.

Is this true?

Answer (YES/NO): YES